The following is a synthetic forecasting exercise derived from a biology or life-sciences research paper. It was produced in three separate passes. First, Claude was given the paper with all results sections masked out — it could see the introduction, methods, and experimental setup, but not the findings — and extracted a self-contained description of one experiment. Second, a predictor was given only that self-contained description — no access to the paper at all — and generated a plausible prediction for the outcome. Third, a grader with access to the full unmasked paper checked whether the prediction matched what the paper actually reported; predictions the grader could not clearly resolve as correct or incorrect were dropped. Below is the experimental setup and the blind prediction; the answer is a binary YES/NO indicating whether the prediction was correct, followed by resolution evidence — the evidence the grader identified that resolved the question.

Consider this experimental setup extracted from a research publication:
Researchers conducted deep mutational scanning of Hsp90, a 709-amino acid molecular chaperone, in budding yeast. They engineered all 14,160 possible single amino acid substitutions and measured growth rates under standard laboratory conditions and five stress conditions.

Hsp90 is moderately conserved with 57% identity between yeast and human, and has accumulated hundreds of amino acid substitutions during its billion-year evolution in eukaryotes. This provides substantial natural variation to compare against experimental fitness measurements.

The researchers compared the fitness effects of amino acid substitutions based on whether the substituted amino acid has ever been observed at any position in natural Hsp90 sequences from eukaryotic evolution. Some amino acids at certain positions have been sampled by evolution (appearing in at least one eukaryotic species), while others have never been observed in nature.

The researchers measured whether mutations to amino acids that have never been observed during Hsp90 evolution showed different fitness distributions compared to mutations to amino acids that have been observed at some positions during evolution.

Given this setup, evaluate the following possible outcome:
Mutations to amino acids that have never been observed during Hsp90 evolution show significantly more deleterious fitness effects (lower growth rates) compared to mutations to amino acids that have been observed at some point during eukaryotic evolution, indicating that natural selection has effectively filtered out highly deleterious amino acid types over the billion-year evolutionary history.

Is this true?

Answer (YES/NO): YES